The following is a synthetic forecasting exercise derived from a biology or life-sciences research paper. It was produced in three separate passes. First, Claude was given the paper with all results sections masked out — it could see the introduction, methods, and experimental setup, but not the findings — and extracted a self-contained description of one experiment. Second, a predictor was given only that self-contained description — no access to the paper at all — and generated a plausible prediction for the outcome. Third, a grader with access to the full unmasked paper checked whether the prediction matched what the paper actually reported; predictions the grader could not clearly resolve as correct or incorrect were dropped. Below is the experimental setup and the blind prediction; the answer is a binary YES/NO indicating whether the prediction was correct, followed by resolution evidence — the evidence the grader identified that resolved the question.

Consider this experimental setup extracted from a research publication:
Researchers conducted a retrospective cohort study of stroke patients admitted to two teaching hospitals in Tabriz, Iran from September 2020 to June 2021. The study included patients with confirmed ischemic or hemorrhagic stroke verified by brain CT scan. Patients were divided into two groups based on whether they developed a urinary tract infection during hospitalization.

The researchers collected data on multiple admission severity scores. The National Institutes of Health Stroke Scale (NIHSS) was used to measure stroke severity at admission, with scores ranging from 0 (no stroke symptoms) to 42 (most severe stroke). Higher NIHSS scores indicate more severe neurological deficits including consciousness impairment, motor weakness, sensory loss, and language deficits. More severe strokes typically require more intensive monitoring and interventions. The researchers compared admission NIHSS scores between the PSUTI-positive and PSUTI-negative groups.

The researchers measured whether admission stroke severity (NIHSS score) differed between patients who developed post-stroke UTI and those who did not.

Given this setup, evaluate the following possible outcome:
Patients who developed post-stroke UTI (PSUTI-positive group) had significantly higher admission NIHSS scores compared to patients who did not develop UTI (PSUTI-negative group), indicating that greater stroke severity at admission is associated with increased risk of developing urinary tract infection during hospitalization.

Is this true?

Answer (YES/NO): YES